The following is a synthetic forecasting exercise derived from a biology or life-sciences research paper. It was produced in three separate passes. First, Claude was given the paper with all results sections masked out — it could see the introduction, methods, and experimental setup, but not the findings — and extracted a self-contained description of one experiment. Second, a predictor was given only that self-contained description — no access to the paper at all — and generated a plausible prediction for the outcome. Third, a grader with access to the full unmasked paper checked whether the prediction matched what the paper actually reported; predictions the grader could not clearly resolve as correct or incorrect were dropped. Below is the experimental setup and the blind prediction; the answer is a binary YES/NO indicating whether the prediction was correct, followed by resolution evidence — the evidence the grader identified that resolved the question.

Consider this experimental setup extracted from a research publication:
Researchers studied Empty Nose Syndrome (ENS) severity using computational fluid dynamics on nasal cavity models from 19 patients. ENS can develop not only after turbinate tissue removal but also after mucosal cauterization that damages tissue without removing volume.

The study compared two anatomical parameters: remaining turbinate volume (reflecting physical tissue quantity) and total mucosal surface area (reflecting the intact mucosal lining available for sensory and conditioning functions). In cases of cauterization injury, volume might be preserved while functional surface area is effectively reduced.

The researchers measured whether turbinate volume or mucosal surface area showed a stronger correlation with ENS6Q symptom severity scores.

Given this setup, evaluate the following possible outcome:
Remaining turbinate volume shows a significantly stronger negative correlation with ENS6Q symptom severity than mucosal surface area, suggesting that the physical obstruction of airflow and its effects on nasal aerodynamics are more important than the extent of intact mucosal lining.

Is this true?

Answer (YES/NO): NO